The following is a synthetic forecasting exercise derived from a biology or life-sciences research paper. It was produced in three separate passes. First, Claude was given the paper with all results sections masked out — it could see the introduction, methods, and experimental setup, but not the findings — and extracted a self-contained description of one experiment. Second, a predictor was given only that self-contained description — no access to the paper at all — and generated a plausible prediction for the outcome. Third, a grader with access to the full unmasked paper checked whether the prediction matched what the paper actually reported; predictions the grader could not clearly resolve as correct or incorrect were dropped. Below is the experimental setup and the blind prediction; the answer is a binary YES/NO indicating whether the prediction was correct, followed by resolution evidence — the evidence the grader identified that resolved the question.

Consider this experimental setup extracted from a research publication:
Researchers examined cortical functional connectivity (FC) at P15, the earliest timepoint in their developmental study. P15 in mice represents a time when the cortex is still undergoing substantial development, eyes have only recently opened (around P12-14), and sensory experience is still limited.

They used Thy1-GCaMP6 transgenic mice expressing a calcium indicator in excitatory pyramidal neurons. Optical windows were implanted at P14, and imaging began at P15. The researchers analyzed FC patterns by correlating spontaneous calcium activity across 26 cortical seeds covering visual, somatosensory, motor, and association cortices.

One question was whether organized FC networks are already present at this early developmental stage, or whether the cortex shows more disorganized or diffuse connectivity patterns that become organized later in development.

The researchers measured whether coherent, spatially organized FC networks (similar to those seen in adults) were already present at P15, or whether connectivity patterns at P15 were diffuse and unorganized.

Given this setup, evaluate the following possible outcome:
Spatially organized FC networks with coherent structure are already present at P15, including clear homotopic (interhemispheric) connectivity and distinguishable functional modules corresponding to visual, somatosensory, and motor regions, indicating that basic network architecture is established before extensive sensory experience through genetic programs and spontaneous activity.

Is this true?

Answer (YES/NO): YES